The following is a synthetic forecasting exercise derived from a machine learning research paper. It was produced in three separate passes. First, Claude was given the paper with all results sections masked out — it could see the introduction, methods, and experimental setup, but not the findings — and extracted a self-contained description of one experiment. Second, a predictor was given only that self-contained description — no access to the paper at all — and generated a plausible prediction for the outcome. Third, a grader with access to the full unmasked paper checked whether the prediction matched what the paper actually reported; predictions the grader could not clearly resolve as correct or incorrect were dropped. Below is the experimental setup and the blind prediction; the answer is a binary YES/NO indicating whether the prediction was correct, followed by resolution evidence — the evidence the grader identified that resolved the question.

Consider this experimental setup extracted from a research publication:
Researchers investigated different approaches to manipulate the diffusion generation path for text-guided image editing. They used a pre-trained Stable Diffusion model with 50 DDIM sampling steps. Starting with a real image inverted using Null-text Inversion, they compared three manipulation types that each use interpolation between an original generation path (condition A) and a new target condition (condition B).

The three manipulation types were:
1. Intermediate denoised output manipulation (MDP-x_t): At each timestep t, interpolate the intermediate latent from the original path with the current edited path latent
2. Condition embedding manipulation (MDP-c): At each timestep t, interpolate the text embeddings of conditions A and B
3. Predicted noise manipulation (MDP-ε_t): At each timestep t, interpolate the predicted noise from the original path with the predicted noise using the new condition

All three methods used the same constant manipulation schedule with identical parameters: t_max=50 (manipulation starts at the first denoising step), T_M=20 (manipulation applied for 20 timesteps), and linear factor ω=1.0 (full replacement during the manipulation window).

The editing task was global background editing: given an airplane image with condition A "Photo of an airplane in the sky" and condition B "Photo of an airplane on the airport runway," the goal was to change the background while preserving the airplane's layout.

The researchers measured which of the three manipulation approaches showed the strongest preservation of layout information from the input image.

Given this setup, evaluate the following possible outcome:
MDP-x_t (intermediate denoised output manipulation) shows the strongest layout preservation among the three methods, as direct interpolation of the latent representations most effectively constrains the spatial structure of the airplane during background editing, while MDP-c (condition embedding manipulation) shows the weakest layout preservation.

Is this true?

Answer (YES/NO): YES